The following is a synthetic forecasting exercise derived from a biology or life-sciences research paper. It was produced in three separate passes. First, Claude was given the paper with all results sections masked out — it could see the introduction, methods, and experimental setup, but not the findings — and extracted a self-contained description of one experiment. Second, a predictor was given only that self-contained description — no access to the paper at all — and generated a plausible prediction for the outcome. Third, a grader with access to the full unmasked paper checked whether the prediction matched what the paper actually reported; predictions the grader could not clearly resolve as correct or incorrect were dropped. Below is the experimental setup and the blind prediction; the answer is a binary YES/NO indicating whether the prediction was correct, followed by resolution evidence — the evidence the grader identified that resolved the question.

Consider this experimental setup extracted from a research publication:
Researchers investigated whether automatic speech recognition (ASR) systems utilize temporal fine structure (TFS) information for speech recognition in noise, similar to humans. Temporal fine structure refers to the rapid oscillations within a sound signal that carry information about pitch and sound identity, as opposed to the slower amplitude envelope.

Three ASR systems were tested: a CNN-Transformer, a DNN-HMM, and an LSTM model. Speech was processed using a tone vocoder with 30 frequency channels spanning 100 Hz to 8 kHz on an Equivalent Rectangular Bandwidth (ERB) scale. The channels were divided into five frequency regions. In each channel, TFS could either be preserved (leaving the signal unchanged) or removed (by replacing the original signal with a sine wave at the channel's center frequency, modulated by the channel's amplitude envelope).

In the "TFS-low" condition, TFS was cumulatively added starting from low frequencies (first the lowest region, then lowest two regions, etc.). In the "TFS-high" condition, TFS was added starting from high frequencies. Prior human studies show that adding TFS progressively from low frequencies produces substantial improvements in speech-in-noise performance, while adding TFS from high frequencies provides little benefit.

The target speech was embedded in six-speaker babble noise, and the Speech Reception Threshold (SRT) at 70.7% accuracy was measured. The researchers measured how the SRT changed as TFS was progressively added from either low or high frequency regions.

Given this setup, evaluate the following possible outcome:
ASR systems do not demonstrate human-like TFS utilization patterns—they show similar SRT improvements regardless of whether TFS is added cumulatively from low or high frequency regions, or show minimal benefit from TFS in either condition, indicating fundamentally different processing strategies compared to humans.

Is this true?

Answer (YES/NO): YES